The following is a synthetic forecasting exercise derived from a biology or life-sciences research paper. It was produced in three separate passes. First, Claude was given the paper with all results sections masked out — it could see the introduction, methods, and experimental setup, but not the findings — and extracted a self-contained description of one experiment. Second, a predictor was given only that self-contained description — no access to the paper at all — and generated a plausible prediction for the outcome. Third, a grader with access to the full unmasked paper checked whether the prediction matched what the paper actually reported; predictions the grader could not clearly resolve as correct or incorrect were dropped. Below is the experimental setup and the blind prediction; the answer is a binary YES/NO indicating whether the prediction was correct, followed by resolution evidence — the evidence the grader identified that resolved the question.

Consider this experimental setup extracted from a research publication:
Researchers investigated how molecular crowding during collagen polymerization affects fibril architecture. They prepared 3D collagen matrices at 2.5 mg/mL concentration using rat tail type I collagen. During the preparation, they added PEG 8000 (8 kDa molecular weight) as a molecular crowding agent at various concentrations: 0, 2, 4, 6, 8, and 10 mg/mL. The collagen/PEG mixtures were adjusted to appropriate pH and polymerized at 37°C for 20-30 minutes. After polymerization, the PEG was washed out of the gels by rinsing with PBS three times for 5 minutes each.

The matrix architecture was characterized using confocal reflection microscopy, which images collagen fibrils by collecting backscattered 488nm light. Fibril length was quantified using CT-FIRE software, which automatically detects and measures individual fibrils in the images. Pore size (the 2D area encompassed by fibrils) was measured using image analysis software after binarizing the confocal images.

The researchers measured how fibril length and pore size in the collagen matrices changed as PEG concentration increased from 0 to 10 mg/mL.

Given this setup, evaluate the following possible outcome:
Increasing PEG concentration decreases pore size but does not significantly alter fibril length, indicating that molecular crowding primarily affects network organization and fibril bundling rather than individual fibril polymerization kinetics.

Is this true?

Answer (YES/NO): NO